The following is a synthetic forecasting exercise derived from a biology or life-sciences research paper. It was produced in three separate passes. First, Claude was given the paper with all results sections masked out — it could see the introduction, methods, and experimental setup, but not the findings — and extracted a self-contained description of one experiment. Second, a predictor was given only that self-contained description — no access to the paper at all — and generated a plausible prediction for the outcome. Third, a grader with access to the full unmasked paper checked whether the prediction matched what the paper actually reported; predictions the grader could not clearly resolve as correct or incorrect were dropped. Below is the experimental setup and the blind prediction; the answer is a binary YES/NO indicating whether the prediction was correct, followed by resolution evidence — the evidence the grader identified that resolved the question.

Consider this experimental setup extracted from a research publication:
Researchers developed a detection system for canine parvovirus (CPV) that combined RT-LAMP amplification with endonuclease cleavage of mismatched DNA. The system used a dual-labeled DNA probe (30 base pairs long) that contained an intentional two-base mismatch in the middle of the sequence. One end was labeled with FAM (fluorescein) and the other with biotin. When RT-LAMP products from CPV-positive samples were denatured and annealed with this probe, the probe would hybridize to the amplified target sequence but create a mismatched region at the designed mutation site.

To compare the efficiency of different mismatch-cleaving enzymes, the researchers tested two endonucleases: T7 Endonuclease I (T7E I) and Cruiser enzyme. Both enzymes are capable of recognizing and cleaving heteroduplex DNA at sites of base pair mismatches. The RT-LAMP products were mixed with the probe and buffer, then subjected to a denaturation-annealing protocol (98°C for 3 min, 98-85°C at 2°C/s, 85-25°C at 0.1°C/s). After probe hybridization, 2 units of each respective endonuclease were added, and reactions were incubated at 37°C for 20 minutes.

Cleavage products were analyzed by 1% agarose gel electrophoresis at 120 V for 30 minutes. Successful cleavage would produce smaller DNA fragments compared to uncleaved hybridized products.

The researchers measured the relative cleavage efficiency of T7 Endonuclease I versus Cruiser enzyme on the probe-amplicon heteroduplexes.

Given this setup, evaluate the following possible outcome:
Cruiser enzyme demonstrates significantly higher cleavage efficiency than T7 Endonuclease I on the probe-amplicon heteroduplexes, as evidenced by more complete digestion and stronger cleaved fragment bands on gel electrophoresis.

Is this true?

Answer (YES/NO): YES